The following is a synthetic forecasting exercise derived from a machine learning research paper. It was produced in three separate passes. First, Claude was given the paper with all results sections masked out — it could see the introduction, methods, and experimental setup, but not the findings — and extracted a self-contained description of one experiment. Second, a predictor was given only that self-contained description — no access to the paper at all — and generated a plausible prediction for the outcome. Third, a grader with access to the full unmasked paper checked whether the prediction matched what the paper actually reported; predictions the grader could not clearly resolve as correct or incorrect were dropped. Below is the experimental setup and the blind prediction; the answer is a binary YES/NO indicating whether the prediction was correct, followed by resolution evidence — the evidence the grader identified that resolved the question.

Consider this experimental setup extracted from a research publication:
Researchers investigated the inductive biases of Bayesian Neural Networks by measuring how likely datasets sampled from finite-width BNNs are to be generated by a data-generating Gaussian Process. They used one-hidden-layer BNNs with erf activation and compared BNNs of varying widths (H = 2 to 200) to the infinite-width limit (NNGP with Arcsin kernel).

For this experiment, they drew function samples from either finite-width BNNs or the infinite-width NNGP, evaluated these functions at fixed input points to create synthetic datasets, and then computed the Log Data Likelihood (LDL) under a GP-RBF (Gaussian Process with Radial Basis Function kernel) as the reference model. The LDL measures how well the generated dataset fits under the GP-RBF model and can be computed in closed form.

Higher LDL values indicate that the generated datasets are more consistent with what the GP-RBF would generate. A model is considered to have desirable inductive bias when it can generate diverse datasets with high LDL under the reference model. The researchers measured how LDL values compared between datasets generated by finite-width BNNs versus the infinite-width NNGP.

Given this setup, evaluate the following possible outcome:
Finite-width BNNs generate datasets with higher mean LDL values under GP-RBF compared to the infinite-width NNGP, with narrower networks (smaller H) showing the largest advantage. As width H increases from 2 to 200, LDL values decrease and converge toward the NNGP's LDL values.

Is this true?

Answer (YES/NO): NO